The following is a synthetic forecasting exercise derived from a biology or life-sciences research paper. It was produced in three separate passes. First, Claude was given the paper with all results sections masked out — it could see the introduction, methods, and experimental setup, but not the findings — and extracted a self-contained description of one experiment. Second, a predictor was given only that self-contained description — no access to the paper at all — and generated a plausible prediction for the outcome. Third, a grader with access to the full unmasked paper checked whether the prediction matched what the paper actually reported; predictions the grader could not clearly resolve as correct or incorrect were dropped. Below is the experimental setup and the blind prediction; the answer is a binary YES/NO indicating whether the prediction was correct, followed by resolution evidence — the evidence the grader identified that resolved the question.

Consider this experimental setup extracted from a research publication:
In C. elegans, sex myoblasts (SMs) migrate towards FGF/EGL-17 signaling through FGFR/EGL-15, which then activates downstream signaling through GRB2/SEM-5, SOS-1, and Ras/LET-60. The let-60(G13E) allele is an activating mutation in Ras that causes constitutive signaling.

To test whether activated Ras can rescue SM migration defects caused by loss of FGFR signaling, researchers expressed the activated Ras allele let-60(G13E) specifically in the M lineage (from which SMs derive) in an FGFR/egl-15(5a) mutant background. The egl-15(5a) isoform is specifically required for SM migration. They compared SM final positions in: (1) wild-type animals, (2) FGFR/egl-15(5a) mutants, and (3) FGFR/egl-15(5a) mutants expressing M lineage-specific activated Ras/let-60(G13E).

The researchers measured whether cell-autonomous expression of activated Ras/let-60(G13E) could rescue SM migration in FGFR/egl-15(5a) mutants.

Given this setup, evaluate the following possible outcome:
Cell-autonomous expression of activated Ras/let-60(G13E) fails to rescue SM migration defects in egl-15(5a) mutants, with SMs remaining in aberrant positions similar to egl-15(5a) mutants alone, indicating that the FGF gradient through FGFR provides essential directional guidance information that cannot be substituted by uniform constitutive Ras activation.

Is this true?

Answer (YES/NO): NO